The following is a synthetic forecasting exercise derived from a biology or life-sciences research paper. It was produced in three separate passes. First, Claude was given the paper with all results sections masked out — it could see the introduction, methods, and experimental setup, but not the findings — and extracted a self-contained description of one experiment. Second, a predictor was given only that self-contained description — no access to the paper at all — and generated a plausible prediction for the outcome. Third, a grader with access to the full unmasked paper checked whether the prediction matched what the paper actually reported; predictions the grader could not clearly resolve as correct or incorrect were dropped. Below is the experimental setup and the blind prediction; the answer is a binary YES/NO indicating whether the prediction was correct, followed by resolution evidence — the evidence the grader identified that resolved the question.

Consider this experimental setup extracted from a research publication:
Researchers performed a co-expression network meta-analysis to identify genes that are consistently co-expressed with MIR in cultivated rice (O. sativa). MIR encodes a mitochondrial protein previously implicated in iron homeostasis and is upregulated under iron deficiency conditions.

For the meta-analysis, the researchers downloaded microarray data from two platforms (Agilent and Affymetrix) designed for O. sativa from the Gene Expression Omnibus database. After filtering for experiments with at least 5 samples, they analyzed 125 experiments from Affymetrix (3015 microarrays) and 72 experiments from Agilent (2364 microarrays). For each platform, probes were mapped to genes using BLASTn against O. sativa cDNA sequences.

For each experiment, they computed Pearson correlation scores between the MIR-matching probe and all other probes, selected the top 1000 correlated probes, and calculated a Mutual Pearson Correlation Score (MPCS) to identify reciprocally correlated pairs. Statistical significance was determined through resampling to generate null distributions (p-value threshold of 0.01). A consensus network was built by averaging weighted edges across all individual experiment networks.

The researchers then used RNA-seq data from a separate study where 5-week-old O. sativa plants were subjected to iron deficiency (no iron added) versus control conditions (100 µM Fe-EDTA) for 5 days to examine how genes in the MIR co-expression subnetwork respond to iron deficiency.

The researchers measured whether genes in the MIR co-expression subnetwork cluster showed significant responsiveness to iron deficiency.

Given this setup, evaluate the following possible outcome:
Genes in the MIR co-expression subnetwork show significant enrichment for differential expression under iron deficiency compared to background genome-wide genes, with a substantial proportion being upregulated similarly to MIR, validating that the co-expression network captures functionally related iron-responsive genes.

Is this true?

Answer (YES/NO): YES